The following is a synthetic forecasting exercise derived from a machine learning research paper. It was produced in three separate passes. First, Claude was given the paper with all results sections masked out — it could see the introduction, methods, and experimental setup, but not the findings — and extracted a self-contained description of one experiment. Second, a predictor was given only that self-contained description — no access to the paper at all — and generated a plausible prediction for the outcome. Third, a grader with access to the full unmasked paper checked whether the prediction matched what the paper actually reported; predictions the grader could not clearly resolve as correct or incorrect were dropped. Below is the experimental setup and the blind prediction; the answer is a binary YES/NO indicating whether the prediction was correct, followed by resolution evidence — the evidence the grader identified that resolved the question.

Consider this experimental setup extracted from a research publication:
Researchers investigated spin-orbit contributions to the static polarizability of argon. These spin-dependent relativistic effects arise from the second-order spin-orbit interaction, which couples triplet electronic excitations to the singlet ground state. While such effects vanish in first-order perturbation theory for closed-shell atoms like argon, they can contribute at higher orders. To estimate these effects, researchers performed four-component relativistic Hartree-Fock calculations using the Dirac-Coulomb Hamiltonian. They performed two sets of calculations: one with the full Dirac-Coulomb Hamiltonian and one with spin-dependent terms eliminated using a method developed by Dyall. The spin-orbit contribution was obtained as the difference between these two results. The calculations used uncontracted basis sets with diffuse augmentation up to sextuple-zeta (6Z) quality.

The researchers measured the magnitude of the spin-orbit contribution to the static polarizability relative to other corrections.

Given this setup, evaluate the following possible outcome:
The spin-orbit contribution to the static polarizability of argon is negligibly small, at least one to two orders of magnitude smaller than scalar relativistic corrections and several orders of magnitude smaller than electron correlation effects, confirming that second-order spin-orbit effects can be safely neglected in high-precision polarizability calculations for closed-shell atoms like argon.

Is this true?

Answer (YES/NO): YES